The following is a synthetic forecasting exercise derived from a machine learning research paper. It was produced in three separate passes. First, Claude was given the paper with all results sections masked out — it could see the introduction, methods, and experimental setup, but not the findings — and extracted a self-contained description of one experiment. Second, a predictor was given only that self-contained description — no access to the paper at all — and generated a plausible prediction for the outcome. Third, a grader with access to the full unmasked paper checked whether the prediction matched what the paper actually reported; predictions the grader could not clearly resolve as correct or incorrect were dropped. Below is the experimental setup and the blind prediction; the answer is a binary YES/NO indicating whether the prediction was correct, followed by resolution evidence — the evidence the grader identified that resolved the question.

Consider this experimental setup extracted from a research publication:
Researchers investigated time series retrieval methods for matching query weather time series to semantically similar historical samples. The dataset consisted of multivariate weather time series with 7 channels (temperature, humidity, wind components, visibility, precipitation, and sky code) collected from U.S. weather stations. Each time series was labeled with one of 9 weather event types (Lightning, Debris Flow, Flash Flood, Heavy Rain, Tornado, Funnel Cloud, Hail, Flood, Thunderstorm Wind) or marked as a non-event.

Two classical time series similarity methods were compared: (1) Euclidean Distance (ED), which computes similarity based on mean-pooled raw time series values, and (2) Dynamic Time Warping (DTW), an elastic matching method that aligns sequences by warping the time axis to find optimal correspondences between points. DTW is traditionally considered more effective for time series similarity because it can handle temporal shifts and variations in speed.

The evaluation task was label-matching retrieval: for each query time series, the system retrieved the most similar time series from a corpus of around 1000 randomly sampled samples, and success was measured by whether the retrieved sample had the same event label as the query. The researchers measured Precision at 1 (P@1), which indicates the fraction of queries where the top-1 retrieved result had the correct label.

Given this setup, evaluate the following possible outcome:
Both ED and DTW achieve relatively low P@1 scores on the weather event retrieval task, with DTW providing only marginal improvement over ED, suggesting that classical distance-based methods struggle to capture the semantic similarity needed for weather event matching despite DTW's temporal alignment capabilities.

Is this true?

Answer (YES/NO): NO